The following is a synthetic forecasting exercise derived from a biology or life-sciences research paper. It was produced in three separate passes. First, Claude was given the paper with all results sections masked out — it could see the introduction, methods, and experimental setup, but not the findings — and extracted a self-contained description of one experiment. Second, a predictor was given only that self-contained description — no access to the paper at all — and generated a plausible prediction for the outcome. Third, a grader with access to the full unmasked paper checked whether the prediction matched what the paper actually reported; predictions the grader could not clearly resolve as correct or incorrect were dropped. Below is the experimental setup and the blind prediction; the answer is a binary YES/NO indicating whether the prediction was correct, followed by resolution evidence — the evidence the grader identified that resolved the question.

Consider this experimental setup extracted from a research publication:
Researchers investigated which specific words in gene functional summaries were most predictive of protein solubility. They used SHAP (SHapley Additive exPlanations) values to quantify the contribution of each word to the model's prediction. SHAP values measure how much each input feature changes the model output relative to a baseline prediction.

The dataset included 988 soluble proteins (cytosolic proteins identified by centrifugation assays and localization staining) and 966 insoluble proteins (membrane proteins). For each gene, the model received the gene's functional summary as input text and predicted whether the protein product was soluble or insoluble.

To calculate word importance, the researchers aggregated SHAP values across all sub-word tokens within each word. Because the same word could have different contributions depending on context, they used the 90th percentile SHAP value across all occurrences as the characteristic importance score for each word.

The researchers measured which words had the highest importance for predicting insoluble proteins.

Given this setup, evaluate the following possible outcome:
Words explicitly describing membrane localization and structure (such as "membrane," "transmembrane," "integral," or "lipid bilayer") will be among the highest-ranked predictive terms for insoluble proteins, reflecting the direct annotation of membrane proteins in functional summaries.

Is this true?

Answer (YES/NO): NO